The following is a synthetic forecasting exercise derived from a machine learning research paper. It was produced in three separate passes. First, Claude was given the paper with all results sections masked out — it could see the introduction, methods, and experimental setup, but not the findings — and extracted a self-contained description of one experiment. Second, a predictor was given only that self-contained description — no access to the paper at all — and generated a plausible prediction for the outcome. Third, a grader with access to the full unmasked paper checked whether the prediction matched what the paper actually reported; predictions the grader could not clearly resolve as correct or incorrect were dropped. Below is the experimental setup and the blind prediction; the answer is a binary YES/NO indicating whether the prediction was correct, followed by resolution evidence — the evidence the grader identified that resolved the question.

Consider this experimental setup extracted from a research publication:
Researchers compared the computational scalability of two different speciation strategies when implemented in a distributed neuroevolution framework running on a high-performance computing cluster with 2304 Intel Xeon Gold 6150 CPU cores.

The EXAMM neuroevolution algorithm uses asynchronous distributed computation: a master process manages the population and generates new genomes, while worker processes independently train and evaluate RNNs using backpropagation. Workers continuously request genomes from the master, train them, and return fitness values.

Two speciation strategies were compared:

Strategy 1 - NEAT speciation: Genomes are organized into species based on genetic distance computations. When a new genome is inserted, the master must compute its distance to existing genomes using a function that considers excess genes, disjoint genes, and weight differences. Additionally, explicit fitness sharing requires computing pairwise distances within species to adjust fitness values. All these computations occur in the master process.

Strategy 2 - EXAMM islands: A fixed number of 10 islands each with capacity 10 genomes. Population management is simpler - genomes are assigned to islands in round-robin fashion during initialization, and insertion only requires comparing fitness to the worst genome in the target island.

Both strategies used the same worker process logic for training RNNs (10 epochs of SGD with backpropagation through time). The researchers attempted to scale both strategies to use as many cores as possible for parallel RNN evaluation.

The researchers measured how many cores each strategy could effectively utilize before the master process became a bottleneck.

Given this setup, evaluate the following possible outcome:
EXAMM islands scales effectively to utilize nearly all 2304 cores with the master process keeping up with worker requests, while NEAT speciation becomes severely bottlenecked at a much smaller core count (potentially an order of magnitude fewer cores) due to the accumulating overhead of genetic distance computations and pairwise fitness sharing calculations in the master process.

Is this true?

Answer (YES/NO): NO